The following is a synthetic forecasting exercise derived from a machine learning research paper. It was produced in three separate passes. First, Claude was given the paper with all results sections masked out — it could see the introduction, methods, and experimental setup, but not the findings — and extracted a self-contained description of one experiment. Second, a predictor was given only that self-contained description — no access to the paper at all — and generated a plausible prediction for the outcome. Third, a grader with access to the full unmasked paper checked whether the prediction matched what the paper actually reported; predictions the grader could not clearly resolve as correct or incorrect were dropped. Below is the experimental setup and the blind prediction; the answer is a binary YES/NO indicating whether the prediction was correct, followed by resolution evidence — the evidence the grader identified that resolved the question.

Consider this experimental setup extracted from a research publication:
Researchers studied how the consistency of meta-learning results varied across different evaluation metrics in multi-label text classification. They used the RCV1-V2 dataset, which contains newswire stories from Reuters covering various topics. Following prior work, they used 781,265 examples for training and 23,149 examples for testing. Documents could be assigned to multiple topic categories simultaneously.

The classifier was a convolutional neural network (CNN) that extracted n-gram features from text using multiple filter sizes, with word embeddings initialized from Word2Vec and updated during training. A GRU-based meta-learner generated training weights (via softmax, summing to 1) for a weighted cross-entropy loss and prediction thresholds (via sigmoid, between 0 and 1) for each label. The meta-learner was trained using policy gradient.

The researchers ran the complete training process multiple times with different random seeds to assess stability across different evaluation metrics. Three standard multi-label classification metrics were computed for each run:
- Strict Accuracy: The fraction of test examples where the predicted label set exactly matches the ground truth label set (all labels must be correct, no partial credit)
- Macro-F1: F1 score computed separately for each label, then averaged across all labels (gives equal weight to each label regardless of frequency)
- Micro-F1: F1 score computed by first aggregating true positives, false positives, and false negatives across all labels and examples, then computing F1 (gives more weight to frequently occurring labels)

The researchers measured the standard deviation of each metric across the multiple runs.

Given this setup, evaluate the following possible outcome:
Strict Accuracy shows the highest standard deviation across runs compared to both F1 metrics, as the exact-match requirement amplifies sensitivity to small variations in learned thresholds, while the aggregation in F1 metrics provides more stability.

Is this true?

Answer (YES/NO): NO